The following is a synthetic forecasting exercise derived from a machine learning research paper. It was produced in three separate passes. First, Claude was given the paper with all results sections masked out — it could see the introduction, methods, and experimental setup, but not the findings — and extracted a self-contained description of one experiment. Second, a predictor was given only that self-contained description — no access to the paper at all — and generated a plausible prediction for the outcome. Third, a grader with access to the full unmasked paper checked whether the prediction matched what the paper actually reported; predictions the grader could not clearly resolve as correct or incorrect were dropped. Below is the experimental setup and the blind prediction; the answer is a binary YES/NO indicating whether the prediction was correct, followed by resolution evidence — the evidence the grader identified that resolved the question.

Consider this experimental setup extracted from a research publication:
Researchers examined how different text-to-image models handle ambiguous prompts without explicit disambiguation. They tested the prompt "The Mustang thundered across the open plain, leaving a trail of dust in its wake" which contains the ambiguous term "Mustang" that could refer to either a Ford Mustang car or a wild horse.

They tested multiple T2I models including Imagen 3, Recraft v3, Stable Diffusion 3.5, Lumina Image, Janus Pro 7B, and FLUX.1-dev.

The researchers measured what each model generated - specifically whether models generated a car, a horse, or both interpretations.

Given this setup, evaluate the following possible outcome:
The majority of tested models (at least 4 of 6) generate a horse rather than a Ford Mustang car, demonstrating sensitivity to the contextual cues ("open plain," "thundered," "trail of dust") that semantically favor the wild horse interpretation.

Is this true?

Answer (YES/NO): NO